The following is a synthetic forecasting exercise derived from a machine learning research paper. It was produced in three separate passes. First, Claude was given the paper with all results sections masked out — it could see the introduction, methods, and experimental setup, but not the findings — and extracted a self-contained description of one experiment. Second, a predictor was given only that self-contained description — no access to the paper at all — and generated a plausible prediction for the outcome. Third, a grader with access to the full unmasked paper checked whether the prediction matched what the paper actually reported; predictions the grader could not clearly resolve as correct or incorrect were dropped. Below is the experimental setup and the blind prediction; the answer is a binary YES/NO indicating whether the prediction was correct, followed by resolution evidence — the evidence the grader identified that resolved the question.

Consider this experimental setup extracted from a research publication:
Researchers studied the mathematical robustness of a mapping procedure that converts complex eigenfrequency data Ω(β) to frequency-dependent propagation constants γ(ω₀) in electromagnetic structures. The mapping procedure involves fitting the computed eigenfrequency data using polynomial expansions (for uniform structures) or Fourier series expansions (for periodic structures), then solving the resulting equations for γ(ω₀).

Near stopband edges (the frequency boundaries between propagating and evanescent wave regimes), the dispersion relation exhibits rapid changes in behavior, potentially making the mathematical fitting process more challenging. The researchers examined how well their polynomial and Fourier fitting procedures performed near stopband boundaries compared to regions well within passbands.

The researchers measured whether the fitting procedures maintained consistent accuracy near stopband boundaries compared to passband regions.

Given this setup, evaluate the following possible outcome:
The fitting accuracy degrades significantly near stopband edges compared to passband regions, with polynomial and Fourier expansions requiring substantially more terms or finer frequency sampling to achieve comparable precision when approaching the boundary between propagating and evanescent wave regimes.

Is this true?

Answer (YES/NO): NO